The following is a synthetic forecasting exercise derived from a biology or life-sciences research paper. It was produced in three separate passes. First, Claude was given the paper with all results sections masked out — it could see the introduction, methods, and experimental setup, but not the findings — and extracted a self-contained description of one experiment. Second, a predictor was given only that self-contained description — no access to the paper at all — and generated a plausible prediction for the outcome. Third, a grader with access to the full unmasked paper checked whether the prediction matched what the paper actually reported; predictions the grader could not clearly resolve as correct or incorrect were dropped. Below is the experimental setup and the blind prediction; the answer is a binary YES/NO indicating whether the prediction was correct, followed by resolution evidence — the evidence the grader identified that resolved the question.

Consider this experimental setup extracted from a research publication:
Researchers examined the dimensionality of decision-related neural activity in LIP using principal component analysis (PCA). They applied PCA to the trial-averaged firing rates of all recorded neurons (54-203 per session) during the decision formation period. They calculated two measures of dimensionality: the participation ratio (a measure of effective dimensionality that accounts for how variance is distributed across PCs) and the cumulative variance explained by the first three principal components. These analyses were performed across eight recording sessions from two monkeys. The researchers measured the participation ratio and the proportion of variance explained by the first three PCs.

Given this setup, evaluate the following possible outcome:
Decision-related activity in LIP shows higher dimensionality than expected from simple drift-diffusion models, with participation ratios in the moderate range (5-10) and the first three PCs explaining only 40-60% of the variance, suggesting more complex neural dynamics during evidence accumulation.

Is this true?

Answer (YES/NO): NO